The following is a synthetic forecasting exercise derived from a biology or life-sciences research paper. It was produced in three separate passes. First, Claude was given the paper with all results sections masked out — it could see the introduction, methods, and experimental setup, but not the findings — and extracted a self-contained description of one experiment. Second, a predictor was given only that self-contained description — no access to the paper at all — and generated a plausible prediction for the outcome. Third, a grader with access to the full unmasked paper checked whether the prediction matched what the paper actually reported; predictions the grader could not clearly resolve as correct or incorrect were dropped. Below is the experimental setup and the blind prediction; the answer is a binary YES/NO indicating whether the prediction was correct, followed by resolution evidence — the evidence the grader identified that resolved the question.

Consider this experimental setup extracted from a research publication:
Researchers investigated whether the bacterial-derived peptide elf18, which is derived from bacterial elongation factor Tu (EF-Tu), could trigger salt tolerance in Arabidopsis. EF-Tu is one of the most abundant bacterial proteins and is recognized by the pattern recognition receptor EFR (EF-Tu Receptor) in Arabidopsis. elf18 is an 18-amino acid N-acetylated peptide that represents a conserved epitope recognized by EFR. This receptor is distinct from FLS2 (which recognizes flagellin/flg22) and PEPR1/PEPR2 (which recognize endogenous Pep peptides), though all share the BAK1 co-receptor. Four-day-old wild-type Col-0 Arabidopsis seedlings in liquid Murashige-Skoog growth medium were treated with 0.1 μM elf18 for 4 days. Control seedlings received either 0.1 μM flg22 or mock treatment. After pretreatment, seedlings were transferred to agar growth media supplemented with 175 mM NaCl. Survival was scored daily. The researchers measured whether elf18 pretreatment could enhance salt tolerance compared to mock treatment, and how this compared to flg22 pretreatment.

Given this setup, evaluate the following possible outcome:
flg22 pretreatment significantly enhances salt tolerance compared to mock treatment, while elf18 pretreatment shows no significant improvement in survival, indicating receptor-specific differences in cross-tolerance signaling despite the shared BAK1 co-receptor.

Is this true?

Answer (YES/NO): NO